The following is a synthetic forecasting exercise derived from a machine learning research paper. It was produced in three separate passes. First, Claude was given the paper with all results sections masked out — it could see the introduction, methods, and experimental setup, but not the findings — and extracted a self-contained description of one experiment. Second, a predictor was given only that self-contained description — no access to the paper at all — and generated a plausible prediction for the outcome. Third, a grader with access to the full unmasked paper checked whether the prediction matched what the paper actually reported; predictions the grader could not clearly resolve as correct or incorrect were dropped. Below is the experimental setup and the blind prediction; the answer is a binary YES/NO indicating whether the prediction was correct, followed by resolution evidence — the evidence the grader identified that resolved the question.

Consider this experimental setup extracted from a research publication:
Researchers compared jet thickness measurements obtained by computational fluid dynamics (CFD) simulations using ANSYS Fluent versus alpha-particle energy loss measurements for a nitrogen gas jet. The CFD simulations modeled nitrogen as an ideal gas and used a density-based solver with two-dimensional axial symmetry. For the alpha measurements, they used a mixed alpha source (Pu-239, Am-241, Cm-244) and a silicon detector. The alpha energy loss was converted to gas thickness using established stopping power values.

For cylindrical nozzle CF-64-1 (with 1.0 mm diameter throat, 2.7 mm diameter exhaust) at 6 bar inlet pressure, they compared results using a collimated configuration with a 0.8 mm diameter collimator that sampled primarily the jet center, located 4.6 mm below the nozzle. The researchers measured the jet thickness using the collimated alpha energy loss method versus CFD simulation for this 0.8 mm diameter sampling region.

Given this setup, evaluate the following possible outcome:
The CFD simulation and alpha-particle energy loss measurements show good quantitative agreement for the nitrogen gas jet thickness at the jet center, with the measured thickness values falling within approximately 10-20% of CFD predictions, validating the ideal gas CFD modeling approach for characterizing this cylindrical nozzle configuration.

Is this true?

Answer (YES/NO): NO